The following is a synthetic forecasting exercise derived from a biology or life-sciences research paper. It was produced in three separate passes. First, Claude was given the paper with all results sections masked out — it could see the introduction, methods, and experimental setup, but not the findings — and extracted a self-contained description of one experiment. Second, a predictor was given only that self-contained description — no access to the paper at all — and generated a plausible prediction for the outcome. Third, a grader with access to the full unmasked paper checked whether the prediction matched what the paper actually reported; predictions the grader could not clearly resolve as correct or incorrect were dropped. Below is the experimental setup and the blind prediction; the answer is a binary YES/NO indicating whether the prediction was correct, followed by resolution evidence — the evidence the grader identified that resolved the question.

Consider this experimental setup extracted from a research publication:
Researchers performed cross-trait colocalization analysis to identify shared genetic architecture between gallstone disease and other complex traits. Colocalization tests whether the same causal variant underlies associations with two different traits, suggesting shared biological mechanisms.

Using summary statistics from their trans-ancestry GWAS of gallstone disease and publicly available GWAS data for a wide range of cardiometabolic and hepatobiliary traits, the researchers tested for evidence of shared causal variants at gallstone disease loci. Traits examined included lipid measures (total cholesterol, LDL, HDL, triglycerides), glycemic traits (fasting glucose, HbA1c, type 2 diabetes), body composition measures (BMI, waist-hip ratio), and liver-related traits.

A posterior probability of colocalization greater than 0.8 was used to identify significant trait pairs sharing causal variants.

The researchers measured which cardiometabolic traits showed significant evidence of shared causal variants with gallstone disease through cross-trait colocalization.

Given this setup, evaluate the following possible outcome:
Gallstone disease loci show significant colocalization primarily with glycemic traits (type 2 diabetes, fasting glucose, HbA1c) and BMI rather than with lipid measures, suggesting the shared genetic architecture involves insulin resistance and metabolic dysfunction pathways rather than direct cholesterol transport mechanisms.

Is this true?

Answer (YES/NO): NO